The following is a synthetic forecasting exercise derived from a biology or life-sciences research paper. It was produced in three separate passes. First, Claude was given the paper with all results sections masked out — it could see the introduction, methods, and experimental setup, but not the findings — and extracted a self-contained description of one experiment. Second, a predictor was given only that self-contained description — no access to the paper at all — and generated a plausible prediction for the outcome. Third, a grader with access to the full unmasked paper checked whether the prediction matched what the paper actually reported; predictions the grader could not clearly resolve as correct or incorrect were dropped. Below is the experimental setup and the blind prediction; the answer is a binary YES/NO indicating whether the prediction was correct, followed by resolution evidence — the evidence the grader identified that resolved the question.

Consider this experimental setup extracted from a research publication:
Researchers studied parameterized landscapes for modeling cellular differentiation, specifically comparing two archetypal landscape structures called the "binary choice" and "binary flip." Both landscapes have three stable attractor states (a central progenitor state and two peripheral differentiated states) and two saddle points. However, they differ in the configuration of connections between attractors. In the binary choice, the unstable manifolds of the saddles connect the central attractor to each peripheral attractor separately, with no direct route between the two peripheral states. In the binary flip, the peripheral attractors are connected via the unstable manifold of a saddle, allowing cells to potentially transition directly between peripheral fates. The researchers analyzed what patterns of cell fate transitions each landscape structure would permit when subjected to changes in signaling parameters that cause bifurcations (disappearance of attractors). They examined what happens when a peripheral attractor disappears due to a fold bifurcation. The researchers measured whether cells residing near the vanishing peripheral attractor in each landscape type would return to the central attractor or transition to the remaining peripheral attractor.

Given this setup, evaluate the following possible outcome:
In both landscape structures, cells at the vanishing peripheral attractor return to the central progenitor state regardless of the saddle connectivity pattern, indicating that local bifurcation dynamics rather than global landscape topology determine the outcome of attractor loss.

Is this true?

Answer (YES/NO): NO